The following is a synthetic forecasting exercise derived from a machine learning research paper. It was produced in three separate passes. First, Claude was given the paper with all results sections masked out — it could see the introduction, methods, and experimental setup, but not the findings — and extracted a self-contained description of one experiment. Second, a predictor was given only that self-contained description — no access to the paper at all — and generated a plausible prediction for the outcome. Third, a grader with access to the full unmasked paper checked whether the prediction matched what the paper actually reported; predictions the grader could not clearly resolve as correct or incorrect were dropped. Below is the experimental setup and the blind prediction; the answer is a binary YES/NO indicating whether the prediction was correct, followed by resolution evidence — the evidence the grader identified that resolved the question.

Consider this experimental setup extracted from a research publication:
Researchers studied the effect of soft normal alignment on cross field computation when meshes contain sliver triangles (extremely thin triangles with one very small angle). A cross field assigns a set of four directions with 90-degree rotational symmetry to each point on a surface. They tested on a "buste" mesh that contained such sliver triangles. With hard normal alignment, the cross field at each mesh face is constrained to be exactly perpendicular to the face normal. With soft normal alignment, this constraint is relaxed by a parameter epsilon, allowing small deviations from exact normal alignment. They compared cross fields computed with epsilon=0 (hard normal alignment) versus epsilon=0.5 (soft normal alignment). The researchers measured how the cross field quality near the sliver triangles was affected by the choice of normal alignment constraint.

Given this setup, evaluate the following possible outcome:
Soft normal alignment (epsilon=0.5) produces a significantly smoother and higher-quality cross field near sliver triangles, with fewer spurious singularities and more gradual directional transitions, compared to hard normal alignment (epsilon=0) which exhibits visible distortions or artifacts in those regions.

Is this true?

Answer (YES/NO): NO